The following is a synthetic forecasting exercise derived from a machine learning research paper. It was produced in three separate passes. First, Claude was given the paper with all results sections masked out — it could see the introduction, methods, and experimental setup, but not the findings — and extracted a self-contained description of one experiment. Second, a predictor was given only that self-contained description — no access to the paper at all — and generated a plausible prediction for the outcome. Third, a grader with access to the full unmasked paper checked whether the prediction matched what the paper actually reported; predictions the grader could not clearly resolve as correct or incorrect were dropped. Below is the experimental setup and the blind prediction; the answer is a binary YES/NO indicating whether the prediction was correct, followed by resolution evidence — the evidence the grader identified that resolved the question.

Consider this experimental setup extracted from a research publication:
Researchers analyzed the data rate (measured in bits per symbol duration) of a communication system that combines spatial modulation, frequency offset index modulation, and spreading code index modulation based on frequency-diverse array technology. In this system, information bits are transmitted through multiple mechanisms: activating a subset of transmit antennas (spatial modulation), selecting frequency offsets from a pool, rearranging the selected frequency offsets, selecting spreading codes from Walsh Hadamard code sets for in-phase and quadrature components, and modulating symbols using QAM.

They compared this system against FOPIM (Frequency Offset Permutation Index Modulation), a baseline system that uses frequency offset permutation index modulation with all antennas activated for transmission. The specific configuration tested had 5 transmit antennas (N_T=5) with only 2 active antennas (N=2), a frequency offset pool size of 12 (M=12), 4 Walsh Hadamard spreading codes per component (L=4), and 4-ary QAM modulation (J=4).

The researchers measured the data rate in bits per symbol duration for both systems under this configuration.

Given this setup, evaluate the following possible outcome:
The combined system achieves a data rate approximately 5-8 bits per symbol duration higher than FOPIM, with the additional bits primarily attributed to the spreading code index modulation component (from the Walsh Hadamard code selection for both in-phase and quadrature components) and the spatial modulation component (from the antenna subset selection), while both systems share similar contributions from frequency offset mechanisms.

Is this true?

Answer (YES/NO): NO